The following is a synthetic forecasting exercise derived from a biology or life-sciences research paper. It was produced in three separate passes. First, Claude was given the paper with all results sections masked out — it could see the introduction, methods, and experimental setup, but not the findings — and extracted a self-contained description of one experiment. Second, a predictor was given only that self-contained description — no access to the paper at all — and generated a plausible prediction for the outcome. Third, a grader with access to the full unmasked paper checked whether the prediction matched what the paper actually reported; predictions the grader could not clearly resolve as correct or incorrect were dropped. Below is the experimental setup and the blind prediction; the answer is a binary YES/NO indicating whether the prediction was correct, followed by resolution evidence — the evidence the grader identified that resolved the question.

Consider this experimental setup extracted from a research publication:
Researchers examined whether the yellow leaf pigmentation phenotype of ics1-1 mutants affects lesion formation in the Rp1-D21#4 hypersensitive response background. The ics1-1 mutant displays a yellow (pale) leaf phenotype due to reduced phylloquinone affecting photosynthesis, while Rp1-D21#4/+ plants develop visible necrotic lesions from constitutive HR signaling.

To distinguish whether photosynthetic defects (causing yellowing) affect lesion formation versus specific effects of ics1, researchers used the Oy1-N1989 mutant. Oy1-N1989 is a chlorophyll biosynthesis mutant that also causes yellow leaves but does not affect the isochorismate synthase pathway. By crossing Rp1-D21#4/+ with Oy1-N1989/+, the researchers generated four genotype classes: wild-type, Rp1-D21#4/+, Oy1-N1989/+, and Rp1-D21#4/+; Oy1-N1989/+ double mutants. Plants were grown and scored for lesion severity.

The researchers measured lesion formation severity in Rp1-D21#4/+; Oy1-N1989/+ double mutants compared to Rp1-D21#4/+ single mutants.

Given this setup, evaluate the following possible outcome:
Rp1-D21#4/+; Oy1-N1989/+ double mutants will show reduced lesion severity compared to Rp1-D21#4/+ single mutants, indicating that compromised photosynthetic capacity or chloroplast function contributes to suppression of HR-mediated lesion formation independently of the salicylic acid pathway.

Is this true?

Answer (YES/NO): NO